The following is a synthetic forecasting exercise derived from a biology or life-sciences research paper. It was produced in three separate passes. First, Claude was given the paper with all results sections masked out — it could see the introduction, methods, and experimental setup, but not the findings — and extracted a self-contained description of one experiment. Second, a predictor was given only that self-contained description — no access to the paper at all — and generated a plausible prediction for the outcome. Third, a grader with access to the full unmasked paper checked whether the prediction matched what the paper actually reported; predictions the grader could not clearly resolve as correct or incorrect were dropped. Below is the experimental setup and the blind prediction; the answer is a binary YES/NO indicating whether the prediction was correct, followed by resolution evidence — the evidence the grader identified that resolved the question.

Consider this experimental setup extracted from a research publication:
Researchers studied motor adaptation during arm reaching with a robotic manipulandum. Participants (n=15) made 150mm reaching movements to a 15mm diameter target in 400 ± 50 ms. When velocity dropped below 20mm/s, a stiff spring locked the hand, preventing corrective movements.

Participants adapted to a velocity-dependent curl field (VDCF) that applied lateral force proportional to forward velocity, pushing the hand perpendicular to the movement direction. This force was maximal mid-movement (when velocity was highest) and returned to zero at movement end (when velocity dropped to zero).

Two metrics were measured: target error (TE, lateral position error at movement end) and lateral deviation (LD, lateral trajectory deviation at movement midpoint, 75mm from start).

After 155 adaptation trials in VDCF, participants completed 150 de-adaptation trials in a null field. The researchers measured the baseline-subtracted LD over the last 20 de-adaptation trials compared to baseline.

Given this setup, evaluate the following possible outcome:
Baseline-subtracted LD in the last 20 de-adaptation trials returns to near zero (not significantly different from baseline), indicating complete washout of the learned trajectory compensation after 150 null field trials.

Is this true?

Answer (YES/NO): YES